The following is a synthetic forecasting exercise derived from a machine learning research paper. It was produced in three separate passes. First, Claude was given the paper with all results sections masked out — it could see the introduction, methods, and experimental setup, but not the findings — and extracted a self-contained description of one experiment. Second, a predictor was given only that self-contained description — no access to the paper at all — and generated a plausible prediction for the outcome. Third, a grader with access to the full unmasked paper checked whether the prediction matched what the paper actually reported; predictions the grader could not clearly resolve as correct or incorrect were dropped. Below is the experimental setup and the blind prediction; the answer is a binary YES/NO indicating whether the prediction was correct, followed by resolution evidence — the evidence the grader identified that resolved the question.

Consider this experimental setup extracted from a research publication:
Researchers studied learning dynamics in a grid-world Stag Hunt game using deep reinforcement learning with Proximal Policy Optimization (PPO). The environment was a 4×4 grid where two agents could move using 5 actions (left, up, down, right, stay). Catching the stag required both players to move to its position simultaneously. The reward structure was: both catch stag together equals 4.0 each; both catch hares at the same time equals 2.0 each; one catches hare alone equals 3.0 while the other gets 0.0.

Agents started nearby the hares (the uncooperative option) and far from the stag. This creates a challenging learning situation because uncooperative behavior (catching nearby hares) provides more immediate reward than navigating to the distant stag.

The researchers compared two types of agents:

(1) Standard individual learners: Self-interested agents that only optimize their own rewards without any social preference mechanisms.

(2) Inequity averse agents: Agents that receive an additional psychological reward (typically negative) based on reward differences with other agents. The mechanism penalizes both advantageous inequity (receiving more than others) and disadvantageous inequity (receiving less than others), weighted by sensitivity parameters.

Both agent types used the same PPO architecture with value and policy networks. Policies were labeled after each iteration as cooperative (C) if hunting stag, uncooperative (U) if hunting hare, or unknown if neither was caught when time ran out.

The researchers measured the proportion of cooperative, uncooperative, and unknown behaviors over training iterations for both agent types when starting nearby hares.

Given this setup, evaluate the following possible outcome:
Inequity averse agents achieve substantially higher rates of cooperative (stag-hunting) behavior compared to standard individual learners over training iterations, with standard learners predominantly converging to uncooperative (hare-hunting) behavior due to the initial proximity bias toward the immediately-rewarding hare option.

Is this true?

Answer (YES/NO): YES